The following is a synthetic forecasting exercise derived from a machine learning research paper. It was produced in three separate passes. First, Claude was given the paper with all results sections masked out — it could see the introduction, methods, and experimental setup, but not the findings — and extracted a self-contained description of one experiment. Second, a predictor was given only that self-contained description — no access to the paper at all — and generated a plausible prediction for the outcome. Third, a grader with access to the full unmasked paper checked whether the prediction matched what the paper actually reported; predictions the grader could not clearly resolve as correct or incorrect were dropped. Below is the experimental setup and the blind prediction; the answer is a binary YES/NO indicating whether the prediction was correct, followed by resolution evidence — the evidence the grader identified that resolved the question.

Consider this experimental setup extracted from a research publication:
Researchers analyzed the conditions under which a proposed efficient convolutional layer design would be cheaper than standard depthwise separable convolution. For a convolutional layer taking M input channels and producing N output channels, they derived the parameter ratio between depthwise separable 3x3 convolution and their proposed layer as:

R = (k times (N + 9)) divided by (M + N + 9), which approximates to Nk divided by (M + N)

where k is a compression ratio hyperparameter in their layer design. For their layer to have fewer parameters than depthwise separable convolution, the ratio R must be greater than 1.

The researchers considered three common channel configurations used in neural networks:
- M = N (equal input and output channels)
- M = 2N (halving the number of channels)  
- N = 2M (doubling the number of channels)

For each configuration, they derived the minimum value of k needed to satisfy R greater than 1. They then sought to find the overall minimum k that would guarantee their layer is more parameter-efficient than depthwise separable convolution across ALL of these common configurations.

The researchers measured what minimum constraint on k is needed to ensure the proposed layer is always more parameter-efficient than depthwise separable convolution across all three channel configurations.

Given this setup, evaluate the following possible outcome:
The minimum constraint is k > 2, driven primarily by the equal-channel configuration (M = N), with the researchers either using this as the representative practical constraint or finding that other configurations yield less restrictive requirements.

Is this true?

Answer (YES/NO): NO